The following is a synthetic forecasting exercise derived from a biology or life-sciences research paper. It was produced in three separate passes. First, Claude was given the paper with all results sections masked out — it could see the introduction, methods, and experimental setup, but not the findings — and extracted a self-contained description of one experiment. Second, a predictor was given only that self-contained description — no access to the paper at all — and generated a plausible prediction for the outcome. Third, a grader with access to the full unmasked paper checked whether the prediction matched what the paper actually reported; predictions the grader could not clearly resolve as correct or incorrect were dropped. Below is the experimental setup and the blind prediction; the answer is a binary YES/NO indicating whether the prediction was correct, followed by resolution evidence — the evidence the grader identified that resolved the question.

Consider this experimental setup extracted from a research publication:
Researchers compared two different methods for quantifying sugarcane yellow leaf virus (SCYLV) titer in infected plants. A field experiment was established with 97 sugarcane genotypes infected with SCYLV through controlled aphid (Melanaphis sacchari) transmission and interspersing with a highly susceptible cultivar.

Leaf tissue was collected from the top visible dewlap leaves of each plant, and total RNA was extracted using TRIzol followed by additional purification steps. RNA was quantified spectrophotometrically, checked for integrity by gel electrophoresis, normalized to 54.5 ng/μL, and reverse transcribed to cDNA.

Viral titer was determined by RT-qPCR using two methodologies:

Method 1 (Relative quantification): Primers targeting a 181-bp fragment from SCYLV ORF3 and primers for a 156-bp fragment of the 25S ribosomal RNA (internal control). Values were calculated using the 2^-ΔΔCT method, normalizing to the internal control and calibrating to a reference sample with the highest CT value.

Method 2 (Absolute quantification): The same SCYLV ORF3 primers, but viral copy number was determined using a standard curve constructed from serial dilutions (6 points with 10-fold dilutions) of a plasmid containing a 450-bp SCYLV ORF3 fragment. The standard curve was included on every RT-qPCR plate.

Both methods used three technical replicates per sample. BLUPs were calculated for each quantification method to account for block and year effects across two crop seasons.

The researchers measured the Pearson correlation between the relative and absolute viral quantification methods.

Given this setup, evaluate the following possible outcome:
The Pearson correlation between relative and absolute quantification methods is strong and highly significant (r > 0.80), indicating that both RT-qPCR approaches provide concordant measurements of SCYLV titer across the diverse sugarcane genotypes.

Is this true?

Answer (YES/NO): YES